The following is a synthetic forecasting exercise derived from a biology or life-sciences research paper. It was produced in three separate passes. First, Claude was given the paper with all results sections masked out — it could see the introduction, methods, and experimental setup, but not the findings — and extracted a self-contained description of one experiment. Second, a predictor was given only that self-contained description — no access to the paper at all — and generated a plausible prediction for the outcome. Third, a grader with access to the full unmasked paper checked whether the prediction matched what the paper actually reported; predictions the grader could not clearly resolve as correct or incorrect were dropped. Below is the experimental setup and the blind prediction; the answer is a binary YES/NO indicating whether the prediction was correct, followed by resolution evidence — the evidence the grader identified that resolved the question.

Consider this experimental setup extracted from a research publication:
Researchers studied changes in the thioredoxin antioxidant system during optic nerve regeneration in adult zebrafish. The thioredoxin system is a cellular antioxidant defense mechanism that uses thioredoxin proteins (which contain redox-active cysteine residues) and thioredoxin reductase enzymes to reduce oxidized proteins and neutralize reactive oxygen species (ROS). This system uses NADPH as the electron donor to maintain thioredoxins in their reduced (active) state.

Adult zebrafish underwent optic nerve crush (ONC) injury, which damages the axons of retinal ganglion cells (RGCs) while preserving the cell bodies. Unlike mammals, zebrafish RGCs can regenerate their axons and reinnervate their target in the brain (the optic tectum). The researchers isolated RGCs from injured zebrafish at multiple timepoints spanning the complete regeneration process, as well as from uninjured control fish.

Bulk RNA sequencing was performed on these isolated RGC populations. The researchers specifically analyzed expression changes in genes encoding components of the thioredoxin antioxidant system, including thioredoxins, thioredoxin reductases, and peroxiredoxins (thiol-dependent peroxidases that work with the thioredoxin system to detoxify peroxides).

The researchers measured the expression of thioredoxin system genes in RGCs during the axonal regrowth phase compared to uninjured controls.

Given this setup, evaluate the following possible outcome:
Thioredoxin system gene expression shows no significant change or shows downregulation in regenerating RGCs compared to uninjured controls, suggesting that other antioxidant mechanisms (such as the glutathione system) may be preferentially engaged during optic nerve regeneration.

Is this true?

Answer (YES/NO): NO